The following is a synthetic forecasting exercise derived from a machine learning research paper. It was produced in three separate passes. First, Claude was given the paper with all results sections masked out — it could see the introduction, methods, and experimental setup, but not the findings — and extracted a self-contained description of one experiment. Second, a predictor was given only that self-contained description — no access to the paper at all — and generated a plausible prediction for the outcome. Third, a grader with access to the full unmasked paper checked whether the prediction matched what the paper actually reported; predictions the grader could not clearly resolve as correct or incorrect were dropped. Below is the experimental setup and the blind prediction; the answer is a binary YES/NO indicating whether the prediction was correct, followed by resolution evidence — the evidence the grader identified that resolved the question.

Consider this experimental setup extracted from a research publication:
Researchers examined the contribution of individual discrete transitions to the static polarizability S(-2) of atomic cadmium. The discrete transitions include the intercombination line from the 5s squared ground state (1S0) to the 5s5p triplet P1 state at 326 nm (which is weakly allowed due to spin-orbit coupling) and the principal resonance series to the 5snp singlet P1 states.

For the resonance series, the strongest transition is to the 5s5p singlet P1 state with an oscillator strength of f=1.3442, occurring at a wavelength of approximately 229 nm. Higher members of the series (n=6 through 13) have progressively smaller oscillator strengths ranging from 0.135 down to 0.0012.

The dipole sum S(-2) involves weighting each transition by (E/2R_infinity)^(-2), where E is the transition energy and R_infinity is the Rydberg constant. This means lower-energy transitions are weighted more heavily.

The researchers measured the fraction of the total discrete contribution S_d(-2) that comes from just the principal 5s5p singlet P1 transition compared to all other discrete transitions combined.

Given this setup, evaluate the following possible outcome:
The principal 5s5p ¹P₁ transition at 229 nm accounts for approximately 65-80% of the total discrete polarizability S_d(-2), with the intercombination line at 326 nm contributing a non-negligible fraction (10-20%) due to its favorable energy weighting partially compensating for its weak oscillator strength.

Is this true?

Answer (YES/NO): NO